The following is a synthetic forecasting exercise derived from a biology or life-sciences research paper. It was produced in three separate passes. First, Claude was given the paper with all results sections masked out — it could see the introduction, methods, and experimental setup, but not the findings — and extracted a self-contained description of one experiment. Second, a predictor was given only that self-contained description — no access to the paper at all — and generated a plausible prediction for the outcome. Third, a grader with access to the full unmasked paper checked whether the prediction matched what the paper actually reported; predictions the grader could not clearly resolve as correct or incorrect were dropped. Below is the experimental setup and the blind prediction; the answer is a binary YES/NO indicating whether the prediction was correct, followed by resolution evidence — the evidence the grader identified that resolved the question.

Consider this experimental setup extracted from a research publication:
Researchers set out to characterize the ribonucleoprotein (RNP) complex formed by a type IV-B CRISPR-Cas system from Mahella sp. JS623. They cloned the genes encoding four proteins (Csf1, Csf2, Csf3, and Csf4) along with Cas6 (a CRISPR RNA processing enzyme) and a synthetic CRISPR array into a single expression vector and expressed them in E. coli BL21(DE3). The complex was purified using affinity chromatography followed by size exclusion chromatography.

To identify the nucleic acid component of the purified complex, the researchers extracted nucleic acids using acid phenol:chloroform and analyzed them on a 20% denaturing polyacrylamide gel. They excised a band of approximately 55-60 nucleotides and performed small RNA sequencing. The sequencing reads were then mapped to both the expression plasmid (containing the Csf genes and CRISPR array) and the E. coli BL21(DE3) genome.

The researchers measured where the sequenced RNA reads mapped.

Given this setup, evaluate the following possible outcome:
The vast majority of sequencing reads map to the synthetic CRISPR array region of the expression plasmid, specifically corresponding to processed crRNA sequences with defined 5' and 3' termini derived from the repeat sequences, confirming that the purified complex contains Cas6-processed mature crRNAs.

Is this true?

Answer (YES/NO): NO